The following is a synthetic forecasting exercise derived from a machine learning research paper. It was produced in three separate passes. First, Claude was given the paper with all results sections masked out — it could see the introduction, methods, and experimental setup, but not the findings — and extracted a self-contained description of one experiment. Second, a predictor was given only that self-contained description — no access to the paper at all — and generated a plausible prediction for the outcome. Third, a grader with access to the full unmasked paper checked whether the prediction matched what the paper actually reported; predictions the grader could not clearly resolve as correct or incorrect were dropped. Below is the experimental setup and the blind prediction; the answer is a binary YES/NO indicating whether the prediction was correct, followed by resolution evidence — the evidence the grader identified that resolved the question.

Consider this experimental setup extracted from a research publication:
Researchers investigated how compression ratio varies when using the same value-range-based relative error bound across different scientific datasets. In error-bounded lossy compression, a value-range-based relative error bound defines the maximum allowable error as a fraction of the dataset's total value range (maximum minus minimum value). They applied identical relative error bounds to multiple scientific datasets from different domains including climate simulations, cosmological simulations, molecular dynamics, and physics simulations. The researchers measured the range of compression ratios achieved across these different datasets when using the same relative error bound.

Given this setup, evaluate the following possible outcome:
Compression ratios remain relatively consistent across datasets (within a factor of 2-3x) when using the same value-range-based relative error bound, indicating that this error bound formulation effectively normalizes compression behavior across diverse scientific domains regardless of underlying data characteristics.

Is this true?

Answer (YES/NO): NO